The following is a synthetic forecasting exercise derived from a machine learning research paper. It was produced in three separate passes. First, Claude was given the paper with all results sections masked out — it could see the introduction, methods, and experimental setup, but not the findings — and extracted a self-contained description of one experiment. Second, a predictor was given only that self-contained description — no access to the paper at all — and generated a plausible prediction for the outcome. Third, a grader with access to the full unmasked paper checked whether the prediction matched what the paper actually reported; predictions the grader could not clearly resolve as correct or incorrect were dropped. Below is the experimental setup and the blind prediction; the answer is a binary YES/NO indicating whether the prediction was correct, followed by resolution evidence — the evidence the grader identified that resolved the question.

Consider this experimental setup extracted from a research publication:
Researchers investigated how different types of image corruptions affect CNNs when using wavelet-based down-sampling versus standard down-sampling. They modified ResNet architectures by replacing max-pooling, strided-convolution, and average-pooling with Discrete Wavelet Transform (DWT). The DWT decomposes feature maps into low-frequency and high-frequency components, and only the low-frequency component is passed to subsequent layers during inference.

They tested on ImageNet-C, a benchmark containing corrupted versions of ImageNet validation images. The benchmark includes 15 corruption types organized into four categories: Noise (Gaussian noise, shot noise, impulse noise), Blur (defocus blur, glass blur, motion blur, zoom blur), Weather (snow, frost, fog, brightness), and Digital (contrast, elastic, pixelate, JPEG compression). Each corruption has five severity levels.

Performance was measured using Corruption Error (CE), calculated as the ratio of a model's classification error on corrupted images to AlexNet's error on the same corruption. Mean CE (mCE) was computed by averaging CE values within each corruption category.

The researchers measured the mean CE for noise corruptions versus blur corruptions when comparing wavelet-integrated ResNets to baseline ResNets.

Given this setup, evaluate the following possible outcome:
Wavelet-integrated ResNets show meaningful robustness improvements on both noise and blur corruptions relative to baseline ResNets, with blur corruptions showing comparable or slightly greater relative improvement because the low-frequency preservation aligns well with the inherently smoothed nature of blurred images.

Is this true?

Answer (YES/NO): NO